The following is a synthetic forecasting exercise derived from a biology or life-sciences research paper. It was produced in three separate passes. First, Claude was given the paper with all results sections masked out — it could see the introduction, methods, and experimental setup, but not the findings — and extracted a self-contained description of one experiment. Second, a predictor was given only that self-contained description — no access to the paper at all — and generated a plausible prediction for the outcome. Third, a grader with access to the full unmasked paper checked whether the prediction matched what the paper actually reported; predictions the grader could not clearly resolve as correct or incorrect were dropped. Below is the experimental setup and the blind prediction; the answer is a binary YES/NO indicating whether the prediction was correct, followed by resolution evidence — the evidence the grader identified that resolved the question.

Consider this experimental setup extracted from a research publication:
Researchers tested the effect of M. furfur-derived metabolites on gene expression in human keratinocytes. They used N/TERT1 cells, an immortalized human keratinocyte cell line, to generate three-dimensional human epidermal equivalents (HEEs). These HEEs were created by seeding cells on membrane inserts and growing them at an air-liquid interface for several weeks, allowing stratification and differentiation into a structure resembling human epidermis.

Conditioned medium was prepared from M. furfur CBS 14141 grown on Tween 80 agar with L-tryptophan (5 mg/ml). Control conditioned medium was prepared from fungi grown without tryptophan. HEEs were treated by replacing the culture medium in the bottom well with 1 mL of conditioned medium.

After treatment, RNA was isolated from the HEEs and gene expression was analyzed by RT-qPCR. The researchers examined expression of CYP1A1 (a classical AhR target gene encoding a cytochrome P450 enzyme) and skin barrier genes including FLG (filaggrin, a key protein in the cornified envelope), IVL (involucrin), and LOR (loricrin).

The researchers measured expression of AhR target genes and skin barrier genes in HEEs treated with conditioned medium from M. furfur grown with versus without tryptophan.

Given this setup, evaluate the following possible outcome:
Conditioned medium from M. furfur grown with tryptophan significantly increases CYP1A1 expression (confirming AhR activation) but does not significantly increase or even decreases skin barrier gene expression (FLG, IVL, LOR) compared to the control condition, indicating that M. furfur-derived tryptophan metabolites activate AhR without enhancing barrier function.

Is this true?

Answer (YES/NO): NO